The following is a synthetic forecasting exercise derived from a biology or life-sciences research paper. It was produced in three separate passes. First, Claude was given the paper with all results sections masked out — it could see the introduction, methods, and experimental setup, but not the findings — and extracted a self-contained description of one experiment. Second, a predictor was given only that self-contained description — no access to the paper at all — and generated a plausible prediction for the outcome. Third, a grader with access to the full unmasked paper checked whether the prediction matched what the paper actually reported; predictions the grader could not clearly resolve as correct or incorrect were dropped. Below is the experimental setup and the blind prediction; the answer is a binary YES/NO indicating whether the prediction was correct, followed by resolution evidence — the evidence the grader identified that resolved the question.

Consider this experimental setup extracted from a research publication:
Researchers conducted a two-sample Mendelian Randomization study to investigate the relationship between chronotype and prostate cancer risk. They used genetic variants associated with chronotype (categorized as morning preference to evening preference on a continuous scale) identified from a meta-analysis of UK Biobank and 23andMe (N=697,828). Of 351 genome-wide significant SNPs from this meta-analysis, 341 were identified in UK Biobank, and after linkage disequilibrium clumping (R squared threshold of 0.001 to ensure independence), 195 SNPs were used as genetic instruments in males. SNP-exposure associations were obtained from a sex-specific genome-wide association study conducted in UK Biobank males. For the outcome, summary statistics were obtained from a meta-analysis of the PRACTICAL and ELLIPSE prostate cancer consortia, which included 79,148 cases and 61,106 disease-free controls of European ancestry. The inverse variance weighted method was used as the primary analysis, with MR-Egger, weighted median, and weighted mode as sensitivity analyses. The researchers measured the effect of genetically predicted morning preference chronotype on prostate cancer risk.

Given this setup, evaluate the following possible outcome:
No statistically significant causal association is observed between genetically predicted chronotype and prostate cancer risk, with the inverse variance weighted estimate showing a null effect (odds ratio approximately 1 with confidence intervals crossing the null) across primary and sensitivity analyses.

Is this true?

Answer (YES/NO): NO